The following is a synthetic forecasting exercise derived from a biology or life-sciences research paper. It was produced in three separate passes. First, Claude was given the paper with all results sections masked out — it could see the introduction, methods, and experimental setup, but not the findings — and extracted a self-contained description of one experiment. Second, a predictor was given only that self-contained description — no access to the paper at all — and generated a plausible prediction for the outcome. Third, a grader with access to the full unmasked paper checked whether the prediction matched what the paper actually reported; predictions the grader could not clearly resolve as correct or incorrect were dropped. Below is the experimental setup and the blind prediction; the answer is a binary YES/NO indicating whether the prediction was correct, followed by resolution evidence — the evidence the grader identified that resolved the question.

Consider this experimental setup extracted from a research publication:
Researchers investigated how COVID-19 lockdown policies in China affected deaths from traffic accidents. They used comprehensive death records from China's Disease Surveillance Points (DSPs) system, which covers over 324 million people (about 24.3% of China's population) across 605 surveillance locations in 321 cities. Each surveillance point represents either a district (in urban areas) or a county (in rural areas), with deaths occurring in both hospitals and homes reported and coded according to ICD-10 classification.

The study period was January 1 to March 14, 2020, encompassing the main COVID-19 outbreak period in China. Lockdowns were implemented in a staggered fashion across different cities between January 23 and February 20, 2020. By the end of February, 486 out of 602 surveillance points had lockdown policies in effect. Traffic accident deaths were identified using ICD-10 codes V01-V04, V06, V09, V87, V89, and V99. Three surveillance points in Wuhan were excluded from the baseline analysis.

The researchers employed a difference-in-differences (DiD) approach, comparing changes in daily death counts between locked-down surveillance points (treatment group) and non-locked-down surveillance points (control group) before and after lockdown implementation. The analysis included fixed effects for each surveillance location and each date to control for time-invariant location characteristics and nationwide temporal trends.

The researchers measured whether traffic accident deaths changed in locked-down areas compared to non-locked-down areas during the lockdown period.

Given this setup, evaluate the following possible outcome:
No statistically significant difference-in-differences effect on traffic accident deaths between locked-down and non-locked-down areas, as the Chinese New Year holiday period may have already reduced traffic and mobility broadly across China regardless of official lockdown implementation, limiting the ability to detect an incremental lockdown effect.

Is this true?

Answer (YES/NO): NO